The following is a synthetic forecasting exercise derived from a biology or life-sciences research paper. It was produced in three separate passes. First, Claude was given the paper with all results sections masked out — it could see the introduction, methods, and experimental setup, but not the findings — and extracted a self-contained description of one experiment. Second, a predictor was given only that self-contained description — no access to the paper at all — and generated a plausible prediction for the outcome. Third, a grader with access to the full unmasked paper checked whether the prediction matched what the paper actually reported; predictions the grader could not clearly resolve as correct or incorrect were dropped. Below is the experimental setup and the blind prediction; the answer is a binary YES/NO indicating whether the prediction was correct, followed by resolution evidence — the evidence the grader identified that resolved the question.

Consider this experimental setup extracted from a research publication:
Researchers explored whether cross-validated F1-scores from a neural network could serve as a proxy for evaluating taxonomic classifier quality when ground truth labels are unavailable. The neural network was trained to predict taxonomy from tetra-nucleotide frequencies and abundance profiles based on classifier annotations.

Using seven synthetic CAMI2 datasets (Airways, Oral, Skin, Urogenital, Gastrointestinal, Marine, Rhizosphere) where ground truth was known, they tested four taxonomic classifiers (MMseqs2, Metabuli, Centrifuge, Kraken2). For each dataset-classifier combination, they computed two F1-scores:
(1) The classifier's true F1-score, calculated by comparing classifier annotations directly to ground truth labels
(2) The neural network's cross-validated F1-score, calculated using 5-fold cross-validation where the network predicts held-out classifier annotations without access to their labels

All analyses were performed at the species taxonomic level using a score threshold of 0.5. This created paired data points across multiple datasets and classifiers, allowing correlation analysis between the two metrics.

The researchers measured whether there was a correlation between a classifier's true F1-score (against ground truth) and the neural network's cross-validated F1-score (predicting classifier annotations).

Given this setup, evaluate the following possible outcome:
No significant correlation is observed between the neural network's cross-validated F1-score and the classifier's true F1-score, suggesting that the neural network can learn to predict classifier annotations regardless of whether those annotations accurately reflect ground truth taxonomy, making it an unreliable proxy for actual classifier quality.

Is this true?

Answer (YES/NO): NO